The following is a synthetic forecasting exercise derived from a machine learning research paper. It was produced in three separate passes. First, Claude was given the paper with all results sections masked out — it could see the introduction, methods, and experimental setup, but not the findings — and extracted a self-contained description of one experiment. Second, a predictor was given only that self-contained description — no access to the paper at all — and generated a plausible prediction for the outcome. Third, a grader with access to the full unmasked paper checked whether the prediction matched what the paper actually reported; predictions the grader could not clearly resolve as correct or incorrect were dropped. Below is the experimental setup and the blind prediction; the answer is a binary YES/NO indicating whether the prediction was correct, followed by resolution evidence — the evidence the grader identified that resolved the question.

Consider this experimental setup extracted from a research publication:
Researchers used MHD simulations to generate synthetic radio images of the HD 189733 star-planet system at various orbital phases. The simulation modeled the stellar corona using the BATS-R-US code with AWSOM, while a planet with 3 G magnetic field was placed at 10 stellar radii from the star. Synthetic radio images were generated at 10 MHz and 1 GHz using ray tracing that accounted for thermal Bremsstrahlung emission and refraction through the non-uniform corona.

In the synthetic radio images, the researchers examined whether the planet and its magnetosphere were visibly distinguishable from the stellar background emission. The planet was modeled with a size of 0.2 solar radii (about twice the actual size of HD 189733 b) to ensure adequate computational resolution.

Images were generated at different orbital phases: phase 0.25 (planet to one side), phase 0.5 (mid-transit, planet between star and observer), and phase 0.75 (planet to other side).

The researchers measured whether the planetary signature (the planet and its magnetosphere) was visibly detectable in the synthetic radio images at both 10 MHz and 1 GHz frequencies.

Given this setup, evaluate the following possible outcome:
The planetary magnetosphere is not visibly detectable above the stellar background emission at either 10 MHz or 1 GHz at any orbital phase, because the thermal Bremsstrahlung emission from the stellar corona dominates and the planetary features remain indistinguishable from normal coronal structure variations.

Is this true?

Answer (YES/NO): NO